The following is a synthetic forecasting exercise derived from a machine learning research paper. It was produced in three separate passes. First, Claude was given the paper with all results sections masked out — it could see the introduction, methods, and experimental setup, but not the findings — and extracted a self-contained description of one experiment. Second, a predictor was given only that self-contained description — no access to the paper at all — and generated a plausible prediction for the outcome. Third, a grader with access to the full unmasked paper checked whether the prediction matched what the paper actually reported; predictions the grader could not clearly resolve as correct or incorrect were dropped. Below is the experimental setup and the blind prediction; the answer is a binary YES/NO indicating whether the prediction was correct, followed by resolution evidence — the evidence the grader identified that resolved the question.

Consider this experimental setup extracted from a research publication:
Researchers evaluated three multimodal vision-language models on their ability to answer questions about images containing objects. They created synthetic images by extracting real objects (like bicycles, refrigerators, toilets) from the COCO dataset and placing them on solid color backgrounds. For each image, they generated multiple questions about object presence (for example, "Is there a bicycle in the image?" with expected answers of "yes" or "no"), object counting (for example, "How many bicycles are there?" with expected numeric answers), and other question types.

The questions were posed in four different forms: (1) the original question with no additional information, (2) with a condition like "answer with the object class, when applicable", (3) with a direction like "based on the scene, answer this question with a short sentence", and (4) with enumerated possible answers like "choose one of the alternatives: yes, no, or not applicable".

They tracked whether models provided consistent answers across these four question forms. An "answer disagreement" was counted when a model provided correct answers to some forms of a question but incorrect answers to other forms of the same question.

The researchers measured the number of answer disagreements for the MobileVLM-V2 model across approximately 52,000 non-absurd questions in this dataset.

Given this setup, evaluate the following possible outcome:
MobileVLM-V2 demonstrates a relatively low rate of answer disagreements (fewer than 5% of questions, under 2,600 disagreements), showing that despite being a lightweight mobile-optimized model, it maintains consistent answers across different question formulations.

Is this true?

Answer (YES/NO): NO